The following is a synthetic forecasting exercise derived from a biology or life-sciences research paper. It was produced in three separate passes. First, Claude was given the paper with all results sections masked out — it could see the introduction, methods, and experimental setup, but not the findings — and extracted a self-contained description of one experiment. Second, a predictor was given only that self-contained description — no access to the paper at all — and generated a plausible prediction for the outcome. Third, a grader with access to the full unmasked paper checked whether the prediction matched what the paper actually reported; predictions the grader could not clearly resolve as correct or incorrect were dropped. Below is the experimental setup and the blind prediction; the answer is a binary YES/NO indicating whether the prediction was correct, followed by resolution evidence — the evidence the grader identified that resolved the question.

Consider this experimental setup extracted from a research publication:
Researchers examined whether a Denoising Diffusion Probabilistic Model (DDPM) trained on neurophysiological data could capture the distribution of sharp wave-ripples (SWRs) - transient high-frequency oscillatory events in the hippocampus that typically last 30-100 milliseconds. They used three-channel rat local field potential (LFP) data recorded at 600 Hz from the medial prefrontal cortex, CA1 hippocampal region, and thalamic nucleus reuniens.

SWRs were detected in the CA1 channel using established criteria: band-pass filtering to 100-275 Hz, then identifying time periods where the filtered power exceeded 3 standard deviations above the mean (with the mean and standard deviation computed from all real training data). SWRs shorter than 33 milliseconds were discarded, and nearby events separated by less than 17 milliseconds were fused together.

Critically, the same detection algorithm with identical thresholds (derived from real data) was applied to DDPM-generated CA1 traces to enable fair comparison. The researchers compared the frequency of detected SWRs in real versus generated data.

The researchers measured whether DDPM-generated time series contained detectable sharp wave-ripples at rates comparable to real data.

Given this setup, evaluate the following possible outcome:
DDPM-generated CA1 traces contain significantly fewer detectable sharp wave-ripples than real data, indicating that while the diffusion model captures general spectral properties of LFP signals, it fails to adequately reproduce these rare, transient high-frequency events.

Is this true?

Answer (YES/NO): NO